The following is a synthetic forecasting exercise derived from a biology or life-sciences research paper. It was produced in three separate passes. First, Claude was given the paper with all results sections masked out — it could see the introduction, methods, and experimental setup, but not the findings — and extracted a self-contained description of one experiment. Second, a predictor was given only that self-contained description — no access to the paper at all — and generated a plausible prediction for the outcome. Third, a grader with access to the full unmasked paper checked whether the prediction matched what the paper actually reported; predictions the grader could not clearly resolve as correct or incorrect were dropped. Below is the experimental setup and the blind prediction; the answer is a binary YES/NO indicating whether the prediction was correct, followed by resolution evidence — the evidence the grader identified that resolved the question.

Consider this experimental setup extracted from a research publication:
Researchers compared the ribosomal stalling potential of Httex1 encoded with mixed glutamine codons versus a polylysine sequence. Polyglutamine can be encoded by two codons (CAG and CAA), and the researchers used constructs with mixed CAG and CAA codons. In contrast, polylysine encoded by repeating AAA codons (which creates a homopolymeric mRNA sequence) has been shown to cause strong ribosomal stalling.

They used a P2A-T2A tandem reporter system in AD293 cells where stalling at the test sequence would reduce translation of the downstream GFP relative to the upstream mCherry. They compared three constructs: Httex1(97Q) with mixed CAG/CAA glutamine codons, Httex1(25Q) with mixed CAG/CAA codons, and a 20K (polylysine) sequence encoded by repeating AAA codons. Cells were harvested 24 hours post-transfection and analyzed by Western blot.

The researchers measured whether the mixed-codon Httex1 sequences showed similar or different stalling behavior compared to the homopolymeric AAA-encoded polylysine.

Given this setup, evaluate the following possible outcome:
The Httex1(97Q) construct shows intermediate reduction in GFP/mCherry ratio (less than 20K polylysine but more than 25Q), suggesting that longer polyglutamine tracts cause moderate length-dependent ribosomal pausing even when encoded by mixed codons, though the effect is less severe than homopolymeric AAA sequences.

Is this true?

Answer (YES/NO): NO